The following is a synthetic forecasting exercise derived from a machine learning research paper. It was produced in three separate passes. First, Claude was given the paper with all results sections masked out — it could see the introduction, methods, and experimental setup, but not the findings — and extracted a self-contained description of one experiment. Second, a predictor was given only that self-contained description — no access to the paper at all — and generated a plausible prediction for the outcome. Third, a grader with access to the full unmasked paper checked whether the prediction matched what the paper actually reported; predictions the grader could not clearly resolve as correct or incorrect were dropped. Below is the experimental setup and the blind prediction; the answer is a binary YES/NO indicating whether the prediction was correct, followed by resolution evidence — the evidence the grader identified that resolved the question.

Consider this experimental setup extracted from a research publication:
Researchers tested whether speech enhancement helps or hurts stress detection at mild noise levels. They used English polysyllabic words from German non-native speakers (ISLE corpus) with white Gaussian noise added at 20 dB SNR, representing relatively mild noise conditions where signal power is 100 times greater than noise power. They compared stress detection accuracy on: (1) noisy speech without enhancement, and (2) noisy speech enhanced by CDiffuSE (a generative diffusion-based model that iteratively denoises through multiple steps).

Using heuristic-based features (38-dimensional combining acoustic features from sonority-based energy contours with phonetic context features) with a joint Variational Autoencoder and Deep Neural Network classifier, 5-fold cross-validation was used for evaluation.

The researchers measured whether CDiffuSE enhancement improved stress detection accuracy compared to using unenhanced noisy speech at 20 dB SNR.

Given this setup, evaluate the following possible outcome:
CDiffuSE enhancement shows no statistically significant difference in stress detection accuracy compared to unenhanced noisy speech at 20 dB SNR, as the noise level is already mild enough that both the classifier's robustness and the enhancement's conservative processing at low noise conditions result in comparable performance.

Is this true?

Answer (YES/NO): NO